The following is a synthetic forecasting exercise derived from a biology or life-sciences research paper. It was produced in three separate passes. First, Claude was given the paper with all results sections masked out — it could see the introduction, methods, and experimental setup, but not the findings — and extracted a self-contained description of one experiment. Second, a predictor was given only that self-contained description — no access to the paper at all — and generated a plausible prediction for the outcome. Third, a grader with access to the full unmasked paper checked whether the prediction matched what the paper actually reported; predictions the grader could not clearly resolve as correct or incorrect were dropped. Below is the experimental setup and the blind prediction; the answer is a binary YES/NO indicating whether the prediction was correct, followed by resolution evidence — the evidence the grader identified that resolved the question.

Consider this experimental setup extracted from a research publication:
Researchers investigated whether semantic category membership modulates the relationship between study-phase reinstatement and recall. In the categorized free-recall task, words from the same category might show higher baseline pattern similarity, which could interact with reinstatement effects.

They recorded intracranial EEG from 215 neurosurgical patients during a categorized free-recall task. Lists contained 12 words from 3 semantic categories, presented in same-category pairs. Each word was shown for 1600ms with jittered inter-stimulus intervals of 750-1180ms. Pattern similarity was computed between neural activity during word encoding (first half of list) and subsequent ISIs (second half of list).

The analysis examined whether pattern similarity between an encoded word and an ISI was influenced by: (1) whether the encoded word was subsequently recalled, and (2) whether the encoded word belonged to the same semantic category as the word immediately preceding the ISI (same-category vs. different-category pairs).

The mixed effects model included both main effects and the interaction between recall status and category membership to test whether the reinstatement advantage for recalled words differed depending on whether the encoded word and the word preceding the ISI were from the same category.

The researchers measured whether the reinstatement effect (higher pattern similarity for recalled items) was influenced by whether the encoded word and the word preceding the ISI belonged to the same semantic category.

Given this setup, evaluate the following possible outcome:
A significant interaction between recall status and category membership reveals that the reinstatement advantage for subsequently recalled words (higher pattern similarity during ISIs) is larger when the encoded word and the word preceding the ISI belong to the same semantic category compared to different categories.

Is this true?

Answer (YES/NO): NO